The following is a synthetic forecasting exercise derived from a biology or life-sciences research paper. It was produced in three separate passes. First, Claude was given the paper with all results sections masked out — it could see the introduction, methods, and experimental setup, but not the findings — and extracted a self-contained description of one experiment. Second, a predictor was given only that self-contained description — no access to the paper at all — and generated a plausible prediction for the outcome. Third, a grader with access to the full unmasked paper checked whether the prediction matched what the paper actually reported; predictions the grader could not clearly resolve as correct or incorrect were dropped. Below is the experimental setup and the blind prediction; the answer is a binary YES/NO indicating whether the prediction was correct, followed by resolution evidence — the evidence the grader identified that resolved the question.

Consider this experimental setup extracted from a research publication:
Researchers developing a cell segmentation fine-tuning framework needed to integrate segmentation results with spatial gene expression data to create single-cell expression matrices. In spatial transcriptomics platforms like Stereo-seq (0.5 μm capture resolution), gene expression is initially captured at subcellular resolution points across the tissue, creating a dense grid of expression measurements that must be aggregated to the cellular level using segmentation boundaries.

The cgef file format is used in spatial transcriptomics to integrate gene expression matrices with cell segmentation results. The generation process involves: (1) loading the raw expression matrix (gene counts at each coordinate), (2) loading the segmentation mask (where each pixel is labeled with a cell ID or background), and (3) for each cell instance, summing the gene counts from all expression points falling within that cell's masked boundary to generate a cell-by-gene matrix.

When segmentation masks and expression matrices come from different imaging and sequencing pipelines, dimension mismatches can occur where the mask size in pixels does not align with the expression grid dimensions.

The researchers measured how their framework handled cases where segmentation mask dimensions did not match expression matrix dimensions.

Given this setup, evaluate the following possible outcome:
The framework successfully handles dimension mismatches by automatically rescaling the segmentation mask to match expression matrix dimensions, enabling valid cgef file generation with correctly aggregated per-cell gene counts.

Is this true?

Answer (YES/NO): YES